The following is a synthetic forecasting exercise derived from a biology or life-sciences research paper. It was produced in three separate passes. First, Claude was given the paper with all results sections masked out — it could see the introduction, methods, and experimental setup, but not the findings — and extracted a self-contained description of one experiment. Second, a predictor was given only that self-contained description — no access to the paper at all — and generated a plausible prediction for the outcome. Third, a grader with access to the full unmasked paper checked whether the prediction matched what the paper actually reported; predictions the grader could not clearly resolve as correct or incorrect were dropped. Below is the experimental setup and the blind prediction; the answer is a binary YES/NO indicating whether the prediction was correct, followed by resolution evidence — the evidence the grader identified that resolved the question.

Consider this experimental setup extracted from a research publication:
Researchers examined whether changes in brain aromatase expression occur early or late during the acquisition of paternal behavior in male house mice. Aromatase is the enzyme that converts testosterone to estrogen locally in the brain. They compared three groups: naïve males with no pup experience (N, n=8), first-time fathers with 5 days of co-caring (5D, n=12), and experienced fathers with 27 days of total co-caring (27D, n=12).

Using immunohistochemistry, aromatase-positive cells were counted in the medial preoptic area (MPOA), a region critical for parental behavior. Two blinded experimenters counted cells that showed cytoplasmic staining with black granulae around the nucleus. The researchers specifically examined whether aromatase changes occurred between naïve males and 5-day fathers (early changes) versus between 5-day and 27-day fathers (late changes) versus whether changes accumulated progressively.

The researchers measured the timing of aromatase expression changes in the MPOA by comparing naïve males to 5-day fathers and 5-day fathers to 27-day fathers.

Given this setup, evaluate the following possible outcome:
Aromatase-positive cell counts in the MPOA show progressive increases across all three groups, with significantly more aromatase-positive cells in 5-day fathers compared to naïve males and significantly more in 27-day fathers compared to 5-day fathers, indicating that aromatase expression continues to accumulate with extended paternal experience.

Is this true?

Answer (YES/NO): NO